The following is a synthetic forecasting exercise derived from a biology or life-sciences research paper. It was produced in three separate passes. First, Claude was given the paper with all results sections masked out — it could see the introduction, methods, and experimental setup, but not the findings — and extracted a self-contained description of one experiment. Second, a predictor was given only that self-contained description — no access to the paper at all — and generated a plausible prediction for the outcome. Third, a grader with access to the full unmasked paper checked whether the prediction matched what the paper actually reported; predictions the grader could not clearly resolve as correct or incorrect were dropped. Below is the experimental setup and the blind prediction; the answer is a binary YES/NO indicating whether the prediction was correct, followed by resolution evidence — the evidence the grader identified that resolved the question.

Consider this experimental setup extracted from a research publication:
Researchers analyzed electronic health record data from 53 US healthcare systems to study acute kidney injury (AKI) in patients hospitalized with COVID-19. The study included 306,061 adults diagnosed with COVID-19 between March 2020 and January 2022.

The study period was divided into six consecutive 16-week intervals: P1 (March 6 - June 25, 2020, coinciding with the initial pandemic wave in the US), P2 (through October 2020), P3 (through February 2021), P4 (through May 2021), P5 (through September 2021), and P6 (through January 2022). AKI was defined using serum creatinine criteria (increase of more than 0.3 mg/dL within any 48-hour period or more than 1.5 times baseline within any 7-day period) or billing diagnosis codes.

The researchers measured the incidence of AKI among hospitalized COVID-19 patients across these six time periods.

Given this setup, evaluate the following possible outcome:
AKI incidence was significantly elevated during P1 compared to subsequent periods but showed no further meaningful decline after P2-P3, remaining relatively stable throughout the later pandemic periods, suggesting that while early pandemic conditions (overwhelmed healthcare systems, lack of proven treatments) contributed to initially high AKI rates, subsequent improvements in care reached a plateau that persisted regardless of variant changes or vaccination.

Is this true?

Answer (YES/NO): NO